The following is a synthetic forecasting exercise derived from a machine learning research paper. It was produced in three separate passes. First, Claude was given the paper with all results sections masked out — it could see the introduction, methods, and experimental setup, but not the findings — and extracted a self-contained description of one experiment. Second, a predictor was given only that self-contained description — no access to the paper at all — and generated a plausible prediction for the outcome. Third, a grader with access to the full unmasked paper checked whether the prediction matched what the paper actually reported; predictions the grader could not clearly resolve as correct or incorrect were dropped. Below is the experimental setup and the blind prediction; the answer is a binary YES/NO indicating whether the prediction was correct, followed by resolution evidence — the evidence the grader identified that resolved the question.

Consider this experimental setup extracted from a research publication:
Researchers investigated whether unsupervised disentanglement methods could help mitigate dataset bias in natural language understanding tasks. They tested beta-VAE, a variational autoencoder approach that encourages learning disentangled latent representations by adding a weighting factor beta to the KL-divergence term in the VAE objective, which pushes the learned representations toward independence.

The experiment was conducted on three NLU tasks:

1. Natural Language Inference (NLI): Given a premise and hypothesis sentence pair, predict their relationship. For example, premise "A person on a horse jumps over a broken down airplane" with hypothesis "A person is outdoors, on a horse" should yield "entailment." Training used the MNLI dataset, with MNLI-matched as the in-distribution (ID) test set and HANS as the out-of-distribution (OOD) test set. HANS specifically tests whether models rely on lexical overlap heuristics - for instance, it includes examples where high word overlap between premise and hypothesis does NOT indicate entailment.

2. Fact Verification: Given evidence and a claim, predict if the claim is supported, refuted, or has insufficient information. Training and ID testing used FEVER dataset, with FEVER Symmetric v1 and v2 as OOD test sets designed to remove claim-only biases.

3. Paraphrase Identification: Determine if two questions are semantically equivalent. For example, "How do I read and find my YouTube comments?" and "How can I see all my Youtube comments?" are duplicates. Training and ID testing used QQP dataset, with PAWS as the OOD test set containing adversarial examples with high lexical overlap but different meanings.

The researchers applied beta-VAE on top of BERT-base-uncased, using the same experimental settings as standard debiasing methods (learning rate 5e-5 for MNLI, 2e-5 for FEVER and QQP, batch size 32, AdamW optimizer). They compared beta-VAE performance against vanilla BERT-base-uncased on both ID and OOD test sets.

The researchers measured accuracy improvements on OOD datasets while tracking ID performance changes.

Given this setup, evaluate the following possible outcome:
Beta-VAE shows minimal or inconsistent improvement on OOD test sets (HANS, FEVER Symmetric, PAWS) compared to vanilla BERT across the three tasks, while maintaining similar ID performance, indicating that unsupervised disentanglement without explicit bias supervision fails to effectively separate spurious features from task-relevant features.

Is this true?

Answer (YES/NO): NO